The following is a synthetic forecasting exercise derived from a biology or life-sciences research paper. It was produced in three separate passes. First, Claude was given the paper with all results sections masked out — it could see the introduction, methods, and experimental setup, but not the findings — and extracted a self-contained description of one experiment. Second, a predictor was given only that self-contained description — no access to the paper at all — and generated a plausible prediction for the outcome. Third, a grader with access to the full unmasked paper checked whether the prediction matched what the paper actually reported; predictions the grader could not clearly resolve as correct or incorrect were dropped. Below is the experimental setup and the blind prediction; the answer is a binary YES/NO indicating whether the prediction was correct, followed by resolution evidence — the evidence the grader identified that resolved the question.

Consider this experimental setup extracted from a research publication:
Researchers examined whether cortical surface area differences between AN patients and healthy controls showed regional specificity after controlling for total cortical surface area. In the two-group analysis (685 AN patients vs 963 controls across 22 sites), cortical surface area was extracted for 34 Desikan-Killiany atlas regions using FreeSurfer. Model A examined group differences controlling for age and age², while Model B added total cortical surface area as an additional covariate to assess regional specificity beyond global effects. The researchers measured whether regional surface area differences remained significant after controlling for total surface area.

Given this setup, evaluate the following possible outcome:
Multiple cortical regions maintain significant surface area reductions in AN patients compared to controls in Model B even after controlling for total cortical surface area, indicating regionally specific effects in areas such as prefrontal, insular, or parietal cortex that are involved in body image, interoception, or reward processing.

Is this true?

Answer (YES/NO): NO